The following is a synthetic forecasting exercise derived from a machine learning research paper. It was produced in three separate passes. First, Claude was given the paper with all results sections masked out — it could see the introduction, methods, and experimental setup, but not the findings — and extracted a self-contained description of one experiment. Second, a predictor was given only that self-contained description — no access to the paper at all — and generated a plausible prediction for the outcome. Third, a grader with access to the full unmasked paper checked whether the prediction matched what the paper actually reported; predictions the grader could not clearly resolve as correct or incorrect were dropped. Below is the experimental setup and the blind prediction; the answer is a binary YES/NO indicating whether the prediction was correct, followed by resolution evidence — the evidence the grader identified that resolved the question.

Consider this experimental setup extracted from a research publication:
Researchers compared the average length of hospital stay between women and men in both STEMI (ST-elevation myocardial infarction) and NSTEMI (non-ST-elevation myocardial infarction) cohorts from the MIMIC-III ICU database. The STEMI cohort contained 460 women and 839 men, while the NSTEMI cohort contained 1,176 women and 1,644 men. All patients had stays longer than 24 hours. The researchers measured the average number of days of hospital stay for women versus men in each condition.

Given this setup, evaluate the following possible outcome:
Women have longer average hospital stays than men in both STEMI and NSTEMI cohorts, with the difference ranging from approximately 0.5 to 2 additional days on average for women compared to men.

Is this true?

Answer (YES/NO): NO